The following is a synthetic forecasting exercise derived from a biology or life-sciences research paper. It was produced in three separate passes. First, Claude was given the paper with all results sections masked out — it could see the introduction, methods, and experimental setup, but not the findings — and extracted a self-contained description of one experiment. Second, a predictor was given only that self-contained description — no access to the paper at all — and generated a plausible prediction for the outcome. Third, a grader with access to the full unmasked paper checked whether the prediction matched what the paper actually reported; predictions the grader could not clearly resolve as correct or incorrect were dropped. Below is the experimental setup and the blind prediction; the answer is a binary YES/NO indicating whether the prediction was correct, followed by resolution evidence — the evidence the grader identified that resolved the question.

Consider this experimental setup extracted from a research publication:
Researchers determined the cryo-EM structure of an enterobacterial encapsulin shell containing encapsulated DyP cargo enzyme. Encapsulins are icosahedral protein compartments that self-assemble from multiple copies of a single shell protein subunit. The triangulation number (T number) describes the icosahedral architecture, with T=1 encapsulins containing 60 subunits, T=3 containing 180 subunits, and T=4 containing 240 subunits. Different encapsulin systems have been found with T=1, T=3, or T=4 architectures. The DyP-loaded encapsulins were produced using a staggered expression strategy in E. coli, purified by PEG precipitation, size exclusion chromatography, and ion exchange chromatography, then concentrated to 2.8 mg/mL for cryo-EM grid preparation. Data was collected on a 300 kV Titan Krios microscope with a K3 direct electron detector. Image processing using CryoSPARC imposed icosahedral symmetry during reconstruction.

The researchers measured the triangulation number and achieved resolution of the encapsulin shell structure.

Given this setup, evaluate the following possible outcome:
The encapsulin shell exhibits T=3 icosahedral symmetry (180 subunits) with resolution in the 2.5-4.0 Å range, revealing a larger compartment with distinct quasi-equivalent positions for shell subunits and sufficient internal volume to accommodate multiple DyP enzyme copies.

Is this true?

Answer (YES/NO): NO